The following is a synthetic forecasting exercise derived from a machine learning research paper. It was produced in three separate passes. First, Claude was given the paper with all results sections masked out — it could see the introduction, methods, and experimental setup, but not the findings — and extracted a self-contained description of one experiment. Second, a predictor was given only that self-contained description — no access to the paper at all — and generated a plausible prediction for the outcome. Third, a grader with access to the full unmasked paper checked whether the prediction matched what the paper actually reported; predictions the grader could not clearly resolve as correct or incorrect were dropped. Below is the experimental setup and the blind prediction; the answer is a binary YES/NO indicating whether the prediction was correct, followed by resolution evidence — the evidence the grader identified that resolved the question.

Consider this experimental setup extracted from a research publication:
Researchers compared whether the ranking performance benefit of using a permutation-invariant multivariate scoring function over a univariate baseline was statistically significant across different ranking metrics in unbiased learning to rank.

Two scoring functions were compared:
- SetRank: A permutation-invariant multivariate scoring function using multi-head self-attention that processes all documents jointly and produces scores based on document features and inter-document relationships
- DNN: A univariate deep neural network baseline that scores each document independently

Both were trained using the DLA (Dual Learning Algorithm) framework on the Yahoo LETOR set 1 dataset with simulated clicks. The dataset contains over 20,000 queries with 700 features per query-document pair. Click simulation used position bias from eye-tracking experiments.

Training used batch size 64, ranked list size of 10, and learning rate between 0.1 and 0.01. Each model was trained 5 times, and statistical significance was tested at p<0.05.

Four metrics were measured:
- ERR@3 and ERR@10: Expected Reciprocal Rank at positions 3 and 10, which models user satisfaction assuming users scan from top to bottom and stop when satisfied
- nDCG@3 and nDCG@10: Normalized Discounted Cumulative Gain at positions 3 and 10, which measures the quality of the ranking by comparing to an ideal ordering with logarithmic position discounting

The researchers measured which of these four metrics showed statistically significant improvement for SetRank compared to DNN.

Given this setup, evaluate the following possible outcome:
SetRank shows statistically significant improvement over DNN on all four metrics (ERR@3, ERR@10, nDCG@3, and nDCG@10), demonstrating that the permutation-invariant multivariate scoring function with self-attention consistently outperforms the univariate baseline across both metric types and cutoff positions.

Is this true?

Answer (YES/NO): NO